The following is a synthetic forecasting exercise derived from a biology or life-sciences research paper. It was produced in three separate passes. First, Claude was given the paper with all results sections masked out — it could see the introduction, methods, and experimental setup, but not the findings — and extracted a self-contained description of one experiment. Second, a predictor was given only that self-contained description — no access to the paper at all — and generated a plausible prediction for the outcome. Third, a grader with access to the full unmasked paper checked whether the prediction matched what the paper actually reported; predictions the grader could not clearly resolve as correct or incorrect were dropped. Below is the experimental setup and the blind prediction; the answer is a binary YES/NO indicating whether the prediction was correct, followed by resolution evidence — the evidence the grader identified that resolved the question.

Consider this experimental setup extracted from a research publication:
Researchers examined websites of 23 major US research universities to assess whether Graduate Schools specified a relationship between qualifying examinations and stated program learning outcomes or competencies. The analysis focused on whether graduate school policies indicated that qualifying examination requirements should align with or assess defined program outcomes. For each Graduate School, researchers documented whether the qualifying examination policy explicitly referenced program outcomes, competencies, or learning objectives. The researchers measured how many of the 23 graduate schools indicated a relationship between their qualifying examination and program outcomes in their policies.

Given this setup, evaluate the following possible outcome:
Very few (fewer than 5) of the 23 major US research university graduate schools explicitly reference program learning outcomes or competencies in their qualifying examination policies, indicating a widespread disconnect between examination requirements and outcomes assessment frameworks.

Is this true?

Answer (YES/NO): NO